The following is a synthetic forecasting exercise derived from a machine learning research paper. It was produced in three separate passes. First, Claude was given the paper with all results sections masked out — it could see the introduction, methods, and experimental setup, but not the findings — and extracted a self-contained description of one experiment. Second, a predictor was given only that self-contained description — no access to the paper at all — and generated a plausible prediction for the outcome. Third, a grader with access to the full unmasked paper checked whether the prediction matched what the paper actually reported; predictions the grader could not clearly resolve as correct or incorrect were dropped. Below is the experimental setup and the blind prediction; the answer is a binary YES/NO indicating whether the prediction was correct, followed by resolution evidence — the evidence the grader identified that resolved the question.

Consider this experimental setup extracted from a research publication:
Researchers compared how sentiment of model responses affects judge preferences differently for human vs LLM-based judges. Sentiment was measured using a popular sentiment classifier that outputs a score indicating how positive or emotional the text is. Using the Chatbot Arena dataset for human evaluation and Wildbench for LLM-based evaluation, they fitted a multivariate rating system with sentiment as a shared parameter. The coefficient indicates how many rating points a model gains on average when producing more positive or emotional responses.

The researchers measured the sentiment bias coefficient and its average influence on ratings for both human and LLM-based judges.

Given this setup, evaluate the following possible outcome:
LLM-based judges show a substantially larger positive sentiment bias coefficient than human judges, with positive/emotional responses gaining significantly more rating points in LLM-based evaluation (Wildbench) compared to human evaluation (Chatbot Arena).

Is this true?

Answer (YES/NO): NO